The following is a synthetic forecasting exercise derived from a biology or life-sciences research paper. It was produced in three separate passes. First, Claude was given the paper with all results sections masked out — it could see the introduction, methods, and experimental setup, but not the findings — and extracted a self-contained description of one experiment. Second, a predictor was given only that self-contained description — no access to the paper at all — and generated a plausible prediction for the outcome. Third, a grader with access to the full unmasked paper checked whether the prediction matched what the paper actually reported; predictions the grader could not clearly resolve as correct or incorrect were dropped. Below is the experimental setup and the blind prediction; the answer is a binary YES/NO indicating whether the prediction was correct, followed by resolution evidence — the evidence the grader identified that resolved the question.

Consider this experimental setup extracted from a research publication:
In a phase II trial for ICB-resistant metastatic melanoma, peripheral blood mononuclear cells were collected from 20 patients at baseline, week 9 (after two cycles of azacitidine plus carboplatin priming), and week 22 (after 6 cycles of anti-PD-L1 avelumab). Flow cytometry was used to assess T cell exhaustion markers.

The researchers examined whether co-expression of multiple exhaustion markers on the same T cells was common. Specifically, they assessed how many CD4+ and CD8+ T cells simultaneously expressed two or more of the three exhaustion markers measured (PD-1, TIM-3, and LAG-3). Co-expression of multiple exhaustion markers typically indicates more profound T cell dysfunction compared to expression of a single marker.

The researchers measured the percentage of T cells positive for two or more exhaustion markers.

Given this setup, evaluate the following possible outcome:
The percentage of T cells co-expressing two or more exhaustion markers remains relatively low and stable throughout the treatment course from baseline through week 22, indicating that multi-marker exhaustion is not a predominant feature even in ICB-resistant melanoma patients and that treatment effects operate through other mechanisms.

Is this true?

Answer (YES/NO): YES